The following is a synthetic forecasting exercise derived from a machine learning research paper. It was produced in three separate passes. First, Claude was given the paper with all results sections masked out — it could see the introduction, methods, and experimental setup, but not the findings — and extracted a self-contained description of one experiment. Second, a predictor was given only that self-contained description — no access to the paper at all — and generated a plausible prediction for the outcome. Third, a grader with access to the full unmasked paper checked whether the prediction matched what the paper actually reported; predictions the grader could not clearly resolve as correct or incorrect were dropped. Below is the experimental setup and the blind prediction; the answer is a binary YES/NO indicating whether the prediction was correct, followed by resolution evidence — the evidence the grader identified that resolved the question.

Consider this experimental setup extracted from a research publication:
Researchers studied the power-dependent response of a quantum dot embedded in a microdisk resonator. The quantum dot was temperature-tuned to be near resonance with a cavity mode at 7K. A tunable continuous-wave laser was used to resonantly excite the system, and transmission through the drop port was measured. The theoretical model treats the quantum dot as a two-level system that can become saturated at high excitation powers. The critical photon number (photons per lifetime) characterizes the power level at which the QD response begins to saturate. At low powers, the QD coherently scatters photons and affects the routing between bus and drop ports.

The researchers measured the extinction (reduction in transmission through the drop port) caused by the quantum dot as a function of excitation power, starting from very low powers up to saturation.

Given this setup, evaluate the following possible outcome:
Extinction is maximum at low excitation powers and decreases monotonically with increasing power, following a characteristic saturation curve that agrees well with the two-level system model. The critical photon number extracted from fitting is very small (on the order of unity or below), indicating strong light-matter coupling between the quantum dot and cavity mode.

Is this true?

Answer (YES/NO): YES